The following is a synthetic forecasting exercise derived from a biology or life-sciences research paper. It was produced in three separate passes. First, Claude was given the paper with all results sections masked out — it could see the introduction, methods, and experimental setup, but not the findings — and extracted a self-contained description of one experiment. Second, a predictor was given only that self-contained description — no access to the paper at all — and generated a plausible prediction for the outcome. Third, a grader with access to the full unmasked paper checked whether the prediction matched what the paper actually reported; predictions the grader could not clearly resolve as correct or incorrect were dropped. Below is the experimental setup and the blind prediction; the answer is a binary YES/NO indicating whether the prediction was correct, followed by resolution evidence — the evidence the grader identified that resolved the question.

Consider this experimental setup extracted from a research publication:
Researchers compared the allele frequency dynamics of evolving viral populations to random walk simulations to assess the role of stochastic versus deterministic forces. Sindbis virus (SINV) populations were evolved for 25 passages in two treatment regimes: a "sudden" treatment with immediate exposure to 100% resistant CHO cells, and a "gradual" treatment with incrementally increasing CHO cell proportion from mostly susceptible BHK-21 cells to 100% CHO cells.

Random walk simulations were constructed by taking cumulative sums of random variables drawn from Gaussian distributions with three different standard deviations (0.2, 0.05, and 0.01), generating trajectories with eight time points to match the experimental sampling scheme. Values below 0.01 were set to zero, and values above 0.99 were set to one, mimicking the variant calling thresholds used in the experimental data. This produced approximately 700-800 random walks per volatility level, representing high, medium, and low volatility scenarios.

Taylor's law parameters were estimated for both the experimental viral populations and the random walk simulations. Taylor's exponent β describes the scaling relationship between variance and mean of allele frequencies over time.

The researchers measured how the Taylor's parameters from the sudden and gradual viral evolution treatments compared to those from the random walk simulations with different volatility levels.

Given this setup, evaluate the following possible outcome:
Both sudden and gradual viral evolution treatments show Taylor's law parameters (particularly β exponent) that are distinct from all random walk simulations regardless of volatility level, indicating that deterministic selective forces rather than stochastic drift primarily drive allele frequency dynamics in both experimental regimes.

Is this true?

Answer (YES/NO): NO